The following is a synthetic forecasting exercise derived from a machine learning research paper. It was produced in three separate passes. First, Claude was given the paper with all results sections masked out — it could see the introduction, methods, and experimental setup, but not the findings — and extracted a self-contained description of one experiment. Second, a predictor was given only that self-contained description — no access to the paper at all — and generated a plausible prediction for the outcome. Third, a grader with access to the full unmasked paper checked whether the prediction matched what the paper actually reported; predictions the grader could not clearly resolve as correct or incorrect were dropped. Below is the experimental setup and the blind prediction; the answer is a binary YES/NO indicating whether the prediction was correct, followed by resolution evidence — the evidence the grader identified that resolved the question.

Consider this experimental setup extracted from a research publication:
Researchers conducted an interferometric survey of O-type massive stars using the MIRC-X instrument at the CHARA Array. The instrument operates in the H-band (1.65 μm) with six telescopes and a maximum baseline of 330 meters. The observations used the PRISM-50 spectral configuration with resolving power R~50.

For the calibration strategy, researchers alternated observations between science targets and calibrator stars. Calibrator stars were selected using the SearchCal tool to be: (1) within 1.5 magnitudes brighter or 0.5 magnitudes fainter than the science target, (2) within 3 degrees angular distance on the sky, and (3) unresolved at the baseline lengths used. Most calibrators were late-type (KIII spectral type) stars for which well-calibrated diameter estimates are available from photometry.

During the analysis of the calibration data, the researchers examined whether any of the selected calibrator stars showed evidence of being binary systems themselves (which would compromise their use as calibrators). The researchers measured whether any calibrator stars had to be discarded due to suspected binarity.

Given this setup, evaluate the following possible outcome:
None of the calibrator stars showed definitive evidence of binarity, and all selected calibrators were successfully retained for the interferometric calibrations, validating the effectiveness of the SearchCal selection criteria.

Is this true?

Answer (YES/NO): NO